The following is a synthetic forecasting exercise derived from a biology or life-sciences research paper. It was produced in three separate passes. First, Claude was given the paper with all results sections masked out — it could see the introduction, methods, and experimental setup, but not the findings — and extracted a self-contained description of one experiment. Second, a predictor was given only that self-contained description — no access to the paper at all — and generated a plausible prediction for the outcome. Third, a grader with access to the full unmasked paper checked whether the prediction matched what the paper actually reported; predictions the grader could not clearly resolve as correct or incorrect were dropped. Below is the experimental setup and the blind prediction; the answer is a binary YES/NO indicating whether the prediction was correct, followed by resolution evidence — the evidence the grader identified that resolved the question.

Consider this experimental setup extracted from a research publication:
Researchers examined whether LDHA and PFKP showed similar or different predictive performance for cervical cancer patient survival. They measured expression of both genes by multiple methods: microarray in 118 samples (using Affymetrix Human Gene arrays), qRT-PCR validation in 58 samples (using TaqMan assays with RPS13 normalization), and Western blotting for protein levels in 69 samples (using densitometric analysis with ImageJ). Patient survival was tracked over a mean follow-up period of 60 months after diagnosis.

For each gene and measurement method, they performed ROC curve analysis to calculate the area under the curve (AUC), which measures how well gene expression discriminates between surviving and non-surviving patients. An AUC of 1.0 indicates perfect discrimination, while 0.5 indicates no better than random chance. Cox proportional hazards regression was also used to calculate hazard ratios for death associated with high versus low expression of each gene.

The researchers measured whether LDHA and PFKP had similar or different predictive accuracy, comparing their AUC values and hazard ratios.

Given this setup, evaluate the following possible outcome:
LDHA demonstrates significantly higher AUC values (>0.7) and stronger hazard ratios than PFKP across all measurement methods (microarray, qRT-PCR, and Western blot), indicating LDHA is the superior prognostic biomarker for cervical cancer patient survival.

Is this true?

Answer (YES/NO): NO